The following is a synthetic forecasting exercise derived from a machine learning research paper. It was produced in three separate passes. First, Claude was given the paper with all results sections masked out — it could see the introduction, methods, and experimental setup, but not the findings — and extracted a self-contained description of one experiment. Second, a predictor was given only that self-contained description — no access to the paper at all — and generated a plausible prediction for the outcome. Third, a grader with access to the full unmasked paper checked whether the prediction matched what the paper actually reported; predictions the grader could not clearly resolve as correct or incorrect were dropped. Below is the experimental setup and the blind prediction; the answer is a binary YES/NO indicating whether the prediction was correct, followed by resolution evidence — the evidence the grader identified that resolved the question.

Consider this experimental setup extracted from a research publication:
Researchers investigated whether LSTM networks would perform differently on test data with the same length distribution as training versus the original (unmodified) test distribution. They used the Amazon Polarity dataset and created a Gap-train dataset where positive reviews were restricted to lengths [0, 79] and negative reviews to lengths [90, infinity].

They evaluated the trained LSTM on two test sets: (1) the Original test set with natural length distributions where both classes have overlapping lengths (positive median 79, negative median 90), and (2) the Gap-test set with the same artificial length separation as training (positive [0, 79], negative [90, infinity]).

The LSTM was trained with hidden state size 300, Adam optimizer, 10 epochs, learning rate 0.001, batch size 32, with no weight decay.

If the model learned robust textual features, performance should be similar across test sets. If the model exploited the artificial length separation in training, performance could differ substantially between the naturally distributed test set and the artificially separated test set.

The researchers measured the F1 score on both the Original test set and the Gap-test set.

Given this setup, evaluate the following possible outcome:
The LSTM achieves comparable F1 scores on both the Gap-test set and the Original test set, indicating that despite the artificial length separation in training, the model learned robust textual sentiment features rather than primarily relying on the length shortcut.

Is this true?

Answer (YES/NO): NO